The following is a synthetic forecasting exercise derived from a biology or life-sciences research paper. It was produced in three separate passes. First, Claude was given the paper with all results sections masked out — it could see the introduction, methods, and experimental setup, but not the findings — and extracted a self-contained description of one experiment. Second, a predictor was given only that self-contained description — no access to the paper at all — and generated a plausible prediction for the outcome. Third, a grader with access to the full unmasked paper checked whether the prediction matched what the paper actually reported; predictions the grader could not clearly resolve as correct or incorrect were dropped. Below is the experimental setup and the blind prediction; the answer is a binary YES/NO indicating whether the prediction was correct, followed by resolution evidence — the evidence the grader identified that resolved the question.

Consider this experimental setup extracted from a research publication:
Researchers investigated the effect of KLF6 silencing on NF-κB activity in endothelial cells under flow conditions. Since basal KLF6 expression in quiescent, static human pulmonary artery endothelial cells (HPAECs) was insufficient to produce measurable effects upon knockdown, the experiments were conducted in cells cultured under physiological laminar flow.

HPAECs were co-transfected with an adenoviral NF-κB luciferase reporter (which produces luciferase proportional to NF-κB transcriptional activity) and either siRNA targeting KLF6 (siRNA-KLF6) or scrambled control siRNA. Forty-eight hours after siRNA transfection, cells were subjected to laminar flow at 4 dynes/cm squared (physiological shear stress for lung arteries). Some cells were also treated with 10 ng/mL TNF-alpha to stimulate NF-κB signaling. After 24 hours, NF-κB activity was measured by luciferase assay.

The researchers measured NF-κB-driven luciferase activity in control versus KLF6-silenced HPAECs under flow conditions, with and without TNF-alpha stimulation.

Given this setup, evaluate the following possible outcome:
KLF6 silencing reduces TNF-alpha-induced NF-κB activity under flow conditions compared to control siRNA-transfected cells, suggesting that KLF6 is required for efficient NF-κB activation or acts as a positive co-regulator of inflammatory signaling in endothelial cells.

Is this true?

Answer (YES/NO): NO